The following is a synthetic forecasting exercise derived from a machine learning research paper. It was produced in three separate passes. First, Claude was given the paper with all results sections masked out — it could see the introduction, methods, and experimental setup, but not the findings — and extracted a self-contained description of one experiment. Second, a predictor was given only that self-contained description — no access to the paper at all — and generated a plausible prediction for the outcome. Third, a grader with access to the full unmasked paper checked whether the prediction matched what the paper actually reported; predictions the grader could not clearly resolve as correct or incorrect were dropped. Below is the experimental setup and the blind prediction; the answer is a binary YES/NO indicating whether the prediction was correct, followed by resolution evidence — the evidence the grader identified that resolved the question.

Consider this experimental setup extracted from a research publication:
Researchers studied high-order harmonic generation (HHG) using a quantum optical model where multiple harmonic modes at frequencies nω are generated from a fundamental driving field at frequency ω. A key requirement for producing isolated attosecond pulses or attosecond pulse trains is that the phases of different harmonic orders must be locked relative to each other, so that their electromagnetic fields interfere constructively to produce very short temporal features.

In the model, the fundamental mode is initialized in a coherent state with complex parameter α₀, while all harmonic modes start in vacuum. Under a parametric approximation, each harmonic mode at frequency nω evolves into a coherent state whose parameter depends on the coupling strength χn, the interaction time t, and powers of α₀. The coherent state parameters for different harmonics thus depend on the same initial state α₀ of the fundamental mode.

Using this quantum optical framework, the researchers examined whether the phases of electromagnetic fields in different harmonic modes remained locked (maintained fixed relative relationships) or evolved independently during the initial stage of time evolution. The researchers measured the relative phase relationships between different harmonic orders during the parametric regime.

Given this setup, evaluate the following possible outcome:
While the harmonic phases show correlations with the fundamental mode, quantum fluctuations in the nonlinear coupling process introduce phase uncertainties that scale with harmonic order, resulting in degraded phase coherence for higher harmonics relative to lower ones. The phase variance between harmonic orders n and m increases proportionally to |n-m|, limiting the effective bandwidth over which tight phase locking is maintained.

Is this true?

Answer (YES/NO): NO